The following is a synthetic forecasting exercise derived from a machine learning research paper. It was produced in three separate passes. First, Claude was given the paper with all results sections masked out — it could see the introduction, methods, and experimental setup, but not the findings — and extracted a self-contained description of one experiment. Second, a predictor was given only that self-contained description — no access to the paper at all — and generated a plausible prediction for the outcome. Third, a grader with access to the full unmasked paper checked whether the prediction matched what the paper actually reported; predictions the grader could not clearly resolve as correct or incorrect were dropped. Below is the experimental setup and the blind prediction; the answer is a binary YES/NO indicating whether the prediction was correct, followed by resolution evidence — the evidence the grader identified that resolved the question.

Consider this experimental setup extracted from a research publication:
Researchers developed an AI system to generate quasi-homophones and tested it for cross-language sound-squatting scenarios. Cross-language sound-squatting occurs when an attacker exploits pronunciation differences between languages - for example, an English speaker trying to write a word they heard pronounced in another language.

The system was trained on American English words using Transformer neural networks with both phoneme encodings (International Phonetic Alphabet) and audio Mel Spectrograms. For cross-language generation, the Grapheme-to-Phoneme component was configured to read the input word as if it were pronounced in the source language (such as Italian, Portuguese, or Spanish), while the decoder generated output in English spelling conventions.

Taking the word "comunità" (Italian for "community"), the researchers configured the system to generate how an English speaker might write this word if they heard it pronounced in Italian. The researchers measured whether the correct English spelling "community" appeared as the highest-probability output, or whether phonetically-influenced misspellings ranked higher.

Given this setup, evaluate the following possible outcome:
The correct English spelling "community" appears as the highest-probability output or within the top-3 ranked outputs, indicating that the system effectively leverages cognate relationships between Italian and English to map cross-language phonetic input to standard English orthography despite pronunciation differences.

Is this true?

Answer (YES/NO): NO